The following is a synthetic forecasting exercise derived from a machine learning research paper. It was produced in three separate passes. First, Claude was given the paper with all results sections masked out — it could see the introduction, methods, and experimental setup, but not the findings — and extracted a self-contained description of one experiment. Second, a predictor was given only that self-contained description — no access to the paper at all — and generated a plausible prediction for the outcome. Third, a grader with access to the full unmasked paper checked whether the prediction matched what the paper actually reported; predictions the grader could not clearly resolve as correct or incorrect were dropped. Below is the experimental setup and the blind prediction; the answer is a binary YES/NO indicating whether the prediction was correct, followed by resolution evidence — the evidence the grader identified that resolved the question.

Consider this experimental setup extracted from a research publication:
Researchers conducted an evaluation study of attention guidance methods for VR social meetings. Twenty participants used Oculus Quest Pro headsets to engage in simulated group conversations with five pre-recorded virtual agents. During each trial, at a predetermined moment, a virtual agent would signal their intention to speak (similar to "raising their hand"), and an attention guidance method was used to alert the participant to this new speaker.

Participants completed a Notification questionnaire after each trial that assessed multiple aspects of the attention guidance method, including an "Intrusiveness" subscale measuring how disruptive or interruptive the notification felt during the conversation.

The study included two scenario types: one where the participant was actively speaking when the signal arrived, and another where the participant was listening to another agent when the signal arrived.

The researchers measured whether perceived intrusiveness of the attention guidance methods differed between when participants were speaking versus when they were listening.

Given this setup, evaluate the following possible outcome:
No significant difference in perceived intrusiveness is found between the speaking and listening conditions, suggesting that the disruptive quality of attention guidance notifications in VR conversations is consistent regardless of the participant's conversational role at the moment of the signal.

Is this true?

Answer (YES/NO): NO